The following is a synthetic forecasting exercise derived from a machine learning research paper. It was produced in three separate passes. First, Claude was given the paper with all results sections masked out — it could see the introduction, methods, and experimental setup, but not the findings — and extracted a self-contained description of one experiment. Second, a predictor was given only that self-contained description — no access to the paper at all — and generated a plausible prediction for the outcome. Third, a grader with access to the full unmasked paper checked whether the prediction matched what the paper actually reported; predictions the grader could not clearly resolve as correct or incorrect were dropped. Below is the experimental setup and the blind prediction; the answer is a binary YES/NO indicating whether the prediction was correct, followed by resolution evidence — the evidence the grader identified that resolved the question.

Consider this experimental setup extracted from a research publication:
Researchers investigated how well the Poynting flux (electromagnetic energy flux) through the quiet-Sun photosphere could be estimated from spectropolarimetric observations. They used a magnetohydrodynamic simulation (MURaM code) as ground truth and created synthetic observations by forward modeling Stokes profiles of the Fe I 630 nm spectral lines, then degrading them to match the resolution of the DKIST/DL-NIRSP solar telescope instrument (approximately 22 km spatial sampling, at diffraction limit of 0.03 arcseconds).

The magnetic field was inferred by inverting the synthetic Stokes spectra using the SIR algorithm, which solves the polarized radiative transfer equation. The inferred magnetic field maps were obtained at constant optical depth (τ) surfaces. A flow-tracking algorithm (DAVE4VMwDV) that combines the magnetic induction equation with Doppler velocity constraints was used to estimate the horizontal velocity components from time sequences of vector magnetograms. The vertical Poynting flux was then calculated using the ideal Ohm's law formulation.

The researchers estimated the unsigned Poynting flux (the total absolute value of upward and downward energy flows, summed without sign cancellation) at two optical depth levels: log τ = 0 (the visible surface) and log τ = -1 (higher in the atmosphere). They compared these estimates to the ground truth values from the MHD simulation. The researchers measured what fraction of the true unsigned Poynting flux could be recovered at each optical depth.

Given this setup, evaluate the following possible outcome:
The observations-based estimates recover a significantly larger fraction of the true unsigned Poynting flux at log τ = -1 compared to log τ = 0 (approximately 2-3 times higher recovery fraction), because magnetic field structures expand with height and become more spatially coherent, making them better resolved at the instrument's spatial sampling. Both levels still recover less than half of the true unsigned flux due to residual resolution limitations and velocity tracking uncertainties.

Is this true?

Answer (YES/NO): NO